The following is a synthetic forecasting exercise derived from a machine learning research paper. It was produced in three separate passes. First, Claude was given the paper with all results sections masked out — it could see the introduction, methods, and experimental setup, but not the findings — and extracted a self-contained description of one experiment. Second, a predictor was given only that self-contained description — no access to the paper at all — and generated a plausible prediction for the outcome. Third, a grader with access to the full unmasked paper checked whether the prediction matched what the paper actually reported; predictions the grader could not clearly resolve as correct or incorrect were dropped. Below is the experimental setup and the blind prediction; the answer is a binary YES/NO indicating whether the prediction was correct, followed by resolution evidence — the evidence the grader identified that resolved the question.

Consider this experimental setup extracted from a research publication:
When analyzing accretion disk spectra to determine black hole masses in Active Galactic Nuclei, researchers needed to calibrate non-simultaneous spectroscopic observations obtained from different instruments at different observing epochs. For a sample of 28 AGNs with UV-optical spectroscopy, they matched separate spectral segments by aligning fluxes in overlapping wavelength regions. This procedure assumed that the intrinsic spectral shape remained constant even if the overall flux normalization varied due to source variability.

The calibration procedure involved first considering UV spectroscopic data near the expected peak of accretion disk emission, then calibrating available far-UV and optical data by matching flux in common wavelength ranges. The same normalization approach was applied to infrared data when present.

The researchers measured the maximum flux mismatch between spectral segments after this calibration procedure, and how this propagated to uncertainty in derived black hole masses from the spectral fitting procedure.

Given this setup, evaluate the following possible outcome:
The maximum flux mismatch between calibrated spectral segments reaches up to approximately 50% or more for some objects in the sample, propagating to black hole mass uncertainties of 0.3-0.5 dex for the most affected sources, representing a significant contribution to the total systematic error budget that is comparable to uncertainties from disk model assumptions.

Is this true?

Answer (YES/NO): NO